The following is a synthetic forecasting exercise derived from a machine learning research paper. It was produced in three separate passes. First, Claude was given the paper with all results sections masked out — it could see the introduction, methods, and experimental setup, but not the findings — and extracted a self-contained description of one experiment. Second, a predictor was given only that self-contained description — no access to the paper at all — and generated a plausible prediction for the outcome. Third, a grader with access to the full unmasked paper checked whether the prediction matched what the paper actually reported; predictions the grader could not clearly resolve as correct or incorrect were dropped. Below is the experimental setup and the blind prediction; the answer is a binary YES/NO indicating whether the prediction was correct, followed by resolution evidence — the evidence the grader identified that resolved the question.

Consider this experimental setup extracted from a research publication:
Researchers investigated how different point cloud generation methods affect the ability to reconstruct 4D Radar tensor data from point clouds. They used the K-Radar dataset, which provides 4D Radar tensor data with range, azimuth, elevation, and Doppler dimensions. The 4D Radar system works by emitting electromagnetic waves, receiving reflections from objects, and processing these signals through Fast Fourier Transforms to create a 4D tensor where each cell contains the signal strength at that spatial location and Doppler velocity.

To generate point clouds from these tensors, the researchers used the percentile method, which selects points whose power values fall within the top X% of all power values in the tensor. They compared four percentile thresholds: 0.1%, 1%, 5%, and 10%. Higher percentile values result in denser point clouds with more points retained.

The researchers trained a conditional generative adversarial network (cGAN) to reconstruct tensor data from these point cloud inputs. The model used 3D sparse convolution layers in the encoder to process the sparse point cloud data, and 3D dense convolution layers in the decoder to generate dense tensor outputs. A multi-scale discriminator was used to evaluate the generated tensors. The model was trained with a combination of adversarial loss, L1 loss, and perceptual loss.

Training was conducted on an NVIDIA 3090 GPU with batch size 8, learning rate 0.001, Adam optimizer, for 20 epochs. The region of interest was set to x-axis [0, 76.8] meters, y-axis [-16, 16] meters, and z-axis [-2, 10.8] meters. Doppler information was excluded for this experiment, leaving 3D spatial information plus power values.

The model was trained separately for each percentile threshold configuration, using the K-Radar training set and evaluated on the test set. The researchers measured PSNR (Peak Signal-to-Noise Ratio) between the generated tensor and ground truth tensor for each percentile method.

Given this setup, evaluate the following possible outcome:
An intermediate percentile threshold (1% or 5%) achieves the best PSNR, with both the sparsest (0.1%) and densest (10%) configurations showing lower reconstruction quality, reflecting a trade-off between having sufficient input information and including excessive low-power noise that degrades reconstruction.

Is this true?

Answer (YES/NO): YES